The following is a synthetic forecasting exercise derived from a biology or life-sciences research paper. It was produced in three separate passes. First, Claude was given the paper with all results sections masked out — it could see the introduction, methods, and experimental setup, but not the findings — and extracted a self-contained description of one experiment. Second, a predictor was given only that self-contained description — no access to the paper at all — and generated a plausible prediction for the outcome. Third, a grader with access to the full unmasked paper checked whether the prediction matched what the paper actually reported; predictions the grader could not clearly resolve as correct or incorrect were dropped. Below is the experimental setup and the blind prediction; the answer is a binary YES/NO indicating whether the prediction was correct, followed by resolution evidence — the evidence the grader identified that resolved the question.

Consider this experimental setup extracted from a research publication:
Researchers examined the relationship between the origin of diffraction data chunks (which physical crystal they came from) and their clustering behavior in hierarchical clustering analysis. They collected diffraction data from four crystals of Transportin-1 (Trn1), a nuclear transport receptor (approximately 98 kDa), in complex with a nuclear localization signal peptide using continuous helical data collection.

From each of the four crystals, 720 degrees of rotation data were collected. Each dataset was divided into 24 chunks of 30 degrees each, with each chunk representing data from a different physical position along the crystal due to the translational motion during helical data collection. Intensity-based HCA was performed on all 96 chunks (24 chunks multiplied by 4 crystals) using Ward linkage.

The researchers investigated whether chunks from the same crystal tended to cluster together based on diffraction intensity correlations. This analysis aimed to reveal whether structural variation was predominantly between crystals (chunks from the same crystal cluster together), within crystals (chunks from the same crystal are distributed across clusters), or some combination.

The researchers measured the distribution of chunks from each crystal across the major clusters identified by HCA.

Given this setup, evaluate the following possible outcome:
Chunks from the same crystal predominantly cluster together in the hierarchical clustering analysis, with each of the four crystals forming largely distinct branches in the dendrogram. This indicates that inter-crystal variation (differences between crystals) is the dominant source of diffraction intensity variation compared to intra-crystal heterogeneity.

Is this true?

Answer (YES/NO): NO